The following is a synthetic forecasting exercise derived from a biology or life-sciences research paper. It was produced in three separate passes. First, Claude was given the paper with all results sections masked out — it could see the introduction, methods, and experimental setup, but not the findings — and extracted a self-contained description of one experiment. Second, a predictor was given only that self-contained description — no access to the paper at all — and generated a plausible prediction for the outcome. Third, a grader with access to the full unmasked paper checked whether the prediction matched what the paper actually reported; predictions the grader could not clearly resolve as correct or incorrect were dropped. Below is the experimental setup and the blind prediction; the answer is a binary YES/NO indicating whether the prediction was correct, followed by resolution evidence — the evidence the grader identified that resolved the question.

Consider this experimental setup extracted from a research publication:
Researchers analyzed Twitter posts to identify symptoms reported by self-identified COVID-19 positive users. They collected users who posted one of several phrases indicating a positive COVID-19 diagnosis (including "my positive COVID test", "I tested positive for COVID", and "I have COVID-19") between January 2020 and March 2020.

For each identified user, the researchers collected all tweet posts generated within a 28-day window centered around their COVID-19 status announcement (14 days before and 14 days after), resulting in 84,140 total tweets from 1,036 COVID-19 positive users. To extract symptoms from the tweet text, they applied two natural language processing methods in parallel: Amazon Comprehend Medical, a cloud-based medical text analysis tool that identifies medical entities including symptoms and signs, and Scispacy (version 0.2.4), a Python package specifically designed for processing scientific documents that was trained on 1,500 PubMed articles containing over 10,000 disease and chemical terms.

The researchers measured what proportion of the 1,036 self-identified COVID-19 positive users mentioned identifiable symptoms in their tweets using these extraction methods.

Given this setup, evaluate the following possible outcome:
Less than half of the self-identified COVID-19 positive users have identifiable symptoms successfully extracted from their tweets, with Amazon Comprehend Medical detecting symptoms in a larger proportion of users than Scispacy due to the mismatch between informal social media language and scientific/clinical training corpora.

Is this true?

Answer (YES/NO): NO